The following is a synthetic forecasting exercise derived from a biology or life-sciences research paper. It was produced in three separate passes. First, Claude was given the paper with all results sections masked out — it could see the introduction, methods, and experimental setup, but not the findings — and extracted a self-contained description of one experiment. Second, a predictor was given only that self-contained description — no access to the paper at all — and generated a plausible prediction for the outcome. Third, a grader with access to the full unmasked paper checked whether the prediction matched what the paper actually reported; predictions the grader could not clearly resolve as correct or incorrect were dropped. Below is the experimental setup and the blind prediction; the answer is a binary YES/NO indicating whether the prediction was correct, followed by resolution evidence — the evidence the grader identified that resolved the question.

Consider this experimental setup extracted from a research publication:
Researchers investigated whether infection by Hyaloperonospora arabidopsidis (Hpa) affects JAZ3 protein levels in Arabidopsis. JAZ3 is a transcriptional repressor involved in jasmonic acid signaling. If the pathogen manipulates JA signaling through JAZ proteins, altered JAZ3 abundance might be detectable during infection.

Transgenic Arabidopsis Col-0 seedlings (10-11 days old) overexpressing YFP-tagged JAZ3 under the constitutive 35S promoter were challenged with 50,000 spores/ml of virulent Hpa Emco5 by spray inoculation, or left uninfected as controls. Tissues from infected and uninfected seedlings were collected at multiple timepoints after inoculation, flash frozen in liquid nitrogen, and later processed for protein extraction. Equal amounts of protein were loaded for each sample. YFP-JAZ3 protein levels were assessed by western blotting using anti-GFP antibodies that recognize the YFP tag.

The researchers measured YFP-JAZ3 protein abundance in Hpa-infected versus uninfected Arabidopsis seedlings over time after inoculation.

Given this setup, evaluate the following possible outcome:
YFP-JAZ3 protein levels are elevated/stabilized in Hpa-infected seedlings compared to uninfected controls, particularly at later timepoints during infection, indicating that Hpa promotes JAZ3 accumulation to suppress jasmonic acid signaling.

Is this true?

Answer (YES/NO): NO